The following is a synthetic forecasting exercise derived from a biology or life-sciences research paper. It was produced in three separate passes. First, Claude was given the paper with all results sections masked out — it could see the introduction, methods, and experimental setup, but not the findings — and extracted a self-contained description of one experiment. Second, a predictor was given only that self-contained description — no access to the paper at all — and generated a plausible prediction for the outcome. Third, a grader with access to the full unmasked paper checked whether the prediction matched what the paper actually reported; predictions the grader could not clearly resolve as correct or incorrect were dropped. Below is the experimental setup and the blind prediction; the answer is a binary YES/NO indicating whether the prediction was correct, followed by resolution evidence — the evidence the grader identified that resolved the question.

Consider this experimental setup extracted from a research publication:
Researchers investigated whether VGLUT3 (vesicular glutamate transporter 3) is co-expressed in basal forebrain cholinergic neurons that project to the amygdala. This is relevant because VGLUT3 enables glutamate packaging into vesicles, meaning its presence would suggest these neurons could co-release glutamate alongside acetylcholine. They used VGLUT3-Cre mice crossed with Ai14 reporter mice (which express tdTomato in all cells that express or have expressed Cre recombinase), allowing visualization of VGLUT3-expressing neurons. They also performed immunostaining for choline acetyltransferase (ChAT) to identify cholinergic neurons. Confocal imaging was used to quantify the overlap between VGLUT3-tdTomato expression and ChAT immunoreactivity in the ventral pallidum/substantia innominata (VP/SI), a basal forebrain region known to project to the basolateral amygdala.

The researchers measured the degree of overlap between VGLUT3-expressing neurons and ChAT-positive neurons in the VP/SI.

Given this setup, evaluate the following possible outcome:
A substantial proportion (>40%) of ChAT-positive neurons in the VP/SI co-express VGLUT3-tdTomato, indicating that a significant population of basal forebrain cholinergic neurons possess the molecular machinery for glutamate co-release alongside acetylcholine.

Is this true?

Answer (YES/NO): YES